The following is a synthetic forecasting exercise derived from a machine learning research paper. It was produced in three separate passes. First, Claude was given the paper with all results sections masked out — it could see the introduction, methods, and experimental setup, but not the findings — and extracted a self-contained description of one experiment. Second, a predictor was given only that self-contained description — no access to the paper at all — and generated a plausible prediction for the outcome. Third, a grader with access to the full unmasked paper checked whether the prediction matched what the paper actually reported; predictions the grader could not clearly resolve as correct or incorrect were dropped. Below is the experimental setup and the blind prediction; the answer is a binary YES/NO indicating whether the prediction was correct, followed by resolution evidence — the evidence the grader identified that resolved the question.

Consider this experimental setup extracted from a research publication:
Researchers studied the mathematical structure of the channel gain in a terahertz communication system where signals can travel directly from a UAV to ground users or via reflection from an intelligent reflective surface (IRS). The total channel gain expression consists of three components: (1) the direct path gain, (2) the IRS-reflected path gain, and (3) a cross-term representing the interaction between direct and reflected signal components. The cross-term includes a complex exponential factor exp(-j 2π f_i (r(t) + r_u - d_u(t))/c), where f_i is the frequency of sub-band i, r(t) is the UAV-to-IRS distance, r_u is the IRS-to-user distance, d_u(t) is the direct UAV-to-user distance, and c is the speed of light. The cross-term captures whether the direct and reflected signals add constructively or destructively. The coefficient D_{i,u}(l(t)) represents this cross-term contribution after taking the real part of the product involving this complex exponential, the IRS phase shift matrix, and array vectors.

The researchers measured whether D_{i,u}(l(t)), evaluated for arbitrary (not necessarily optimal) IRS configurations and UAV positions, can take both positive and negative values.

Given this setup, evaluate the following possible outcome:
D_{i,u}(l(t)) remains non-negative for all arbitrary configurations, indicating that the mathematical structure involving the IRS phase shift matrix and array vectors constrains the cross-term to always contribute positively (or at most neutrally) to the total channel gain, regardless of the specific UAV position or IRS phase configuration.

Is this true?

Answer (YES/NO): NO